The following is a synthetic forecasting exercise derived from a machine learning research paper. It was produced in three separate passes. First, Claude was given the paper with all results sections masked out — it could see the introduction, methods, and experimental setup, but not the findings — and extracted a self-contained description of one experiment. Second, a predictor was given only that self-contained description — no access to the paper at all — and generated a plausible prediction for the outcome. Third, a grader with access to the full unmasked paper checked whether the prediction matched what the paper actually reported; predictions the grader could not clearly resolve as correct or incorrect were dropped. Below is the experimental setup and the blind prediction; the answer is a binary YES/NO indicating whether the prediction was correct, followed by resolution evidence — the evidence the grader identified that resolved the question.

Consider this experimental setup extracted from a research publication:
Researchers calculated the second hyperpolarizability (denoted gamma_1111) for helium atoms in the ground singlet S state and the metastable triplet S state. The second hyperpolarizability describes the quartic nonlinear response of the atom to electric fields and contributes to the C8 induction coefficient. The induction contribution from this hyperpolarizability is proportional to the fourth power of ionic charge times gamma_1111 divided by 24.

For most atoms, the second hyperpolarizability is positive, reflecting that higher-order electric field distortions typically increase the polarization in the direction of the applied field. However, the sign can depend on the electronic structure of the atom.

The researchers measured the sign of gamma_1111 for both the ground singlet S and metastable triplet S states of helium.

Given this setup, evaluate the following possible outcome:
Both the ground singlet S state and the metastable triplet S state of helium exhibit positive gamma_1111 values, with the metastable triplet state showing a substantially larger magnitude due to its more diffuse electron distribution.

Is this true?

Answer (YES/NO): NO